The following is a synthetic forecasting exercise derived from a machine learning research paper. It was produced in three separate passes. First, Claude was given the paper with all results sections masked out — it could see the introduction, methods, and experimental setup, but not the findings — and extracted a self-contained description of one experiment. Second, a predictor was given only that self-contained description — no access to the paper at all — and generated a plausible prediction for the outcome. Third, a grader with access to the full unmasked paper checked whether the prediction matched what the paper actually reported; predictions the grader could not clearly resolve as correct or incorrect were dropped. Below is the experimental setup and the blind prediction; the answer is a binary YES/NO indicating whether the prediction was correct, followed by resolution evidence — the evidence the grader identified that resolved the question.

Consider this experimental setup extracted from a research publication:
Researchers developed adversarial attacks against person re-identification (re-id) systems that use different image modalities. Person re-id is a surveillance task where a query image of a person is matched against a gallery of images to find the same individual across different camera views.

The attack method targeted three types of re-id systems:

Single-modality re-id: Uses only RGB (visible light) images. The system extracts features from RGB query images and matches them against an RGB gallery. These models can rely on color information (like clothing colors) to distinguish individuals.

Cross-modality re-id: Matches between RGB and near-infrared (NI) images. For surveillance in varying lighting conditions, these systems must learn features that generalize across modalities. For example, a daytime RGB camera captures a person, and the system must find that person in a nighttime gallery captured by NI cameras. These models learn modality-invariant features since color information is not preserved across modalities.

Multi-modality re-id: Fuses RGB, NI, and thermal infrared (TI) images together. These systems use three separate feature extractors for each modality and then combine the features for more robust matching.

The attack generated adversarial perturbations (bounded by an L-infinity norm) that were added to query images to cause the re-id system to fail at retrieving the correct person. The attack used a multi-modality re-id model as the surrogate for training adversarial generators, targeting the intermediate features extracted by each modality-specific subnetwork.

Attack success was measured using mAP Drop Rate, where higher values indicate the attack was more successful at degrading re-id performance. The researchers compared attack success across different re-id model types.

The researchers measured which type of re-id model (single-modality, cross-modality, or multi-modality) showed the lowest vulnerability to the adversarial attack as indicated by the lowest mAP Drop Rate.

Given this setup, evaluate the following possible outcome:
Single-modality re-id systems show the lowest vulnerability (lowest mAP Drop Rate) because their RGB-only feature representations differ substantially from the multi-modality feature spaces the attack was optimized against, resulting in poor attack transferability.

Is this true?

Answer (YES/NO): NO